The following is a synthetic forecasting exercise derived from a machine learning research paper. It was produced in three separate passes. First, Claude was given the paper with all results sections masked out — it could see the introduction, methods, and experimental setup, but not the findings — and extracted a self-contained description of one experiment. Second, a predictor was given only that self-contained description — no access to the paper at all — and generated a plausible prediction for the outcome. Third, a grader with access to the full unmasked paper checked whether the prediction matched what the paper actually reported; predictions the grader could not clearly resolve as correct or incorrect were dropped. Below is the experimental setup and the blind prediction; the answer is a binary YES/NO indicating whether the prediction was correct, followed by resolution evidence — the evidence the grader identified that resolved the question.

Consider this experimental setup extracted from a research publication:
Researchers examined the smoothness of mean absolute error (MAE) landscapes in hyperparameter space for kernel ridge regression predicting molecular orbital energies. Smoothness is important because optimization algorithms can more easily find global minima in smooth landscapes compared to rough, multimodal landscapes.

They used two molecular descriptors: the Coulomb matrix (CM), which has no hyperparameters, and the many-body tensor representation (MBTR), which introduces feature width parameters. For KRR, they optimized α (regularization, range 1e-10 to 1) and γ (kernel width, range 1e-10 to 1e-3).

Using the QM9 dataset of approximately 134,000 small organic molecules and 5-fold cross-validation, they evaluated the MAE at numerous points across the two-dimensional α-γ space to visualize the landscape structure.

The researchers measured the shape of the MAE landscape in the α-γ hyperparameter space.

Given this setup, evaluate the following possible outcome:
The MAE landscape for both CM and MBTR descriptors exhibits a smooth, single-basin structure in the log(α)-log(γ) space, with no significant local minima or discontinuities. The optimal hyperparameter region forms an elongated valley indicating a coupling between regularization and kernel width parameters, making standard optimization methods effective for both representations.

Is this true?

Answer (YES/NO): NO